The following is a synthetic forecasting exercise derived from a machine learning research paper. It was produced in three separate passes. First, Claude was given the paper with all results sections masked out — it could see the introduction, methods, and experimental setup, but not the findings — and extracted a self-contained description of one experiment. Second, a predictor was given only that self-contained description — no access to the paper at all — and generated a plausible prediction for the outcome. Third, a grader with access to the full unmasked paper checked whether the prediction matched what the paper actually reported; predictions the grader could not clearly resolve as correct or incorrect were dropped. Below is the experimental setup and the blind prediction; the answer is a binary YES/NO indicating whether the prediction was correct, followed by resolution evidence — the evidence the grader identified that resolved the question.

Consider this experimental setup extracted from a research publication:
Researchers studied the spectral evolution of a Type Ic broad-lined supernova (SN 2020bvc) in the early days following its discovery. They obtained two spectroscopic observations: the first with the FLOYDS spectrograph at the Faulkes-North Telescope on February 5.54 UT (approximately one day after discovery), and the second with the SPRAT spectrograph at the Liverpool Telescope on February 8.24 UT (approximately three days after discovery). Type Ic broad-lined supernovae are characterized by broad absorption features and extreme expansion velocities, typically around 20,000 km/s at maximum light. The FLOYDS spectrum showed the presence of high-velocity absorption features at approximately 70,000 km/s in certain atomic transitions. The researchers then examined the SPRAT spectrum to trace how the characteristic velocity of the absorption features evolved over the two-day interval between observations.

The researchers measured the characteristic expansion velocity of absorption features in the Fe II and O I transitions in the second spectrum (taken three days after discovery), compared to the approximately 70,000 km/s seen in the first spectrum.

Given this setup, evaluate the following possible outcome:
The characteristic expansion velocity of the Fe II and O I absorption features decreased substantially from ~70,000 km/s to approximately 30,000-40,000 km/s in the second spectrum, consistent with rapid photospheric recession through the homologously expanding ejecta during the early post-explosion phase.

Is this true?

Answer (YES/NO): YES